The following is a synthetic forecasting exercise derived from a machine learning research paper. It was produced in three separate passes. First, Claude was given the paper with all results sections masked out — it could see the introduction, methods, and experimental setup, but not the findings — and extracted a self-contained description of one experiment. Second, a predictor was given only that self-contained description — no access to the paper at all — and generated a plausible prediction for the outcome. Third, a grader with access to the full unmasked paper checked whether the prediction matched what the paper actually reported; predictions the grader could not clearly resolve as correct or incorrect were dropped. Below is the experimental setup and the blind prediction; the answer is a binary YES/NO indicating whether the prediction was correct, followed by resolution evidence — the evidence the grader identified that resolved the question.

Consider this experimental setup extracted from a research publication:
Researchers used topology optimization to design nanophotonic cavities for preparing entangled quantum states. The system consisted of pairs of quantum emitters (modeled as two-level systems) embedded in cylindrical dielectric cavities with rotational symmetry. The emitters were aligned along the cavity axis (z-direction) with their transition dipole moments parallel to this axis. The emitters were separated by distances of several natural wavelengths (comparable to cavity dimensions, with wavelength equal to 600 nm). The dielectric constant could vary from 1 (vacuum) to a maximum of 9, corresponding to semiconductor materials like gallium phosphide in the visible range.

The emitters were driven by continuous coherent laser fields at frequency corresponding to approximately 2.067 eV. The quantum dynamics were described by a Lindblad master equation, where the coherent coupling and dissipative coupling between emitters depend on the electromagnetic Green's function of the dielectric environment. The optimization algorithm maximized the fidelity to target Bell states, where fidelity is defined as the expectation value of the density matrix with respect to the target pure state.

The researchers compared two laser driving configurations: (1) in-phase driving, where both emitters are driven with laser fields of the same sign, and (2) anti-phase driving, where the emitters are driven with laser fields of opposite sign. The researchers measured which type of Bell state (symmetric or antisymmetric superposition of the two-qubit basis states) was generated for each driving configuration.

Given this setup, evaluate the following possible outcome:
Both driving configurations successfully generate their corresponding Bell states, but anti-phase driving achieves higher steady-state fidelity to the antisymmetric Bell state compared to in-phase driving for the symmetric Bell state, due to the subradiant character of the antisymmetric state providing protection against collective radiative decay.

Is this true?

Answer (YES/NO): NO